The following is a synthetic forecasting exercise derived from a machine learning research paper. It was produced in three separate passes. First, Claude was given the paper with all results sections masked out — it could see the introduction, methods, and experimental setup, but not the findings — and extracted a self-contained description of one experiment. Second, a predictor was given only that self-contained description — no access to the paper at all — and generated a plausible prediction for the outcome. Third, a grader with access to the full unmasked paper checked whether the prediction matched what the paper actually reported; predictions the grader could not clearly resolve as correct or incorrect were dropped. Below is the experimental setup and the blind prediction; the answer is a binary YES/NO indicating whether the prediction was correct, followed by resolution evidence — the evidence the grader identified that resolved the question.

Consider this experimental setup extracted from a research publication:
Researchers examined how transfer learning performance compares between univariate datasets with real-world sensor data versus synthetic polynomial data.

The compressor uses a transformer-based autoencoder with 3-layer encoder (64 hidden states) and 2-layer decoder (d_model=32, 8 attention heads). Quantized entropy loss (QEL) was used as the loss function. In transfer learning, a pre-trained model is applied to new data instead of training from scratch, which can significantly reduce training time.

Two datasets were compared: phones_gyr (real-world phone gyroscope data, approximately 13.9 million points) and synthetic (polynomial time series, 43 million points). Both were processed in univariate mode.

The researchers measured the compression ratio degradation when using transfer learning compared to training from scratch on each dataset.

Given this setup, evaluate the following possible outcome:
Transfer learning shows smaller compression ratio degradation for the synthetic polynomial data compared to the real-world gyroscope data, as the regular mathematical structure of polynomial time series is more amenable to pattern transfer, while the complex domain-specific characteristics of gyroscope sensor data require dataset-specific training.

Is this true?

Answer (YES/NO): NO